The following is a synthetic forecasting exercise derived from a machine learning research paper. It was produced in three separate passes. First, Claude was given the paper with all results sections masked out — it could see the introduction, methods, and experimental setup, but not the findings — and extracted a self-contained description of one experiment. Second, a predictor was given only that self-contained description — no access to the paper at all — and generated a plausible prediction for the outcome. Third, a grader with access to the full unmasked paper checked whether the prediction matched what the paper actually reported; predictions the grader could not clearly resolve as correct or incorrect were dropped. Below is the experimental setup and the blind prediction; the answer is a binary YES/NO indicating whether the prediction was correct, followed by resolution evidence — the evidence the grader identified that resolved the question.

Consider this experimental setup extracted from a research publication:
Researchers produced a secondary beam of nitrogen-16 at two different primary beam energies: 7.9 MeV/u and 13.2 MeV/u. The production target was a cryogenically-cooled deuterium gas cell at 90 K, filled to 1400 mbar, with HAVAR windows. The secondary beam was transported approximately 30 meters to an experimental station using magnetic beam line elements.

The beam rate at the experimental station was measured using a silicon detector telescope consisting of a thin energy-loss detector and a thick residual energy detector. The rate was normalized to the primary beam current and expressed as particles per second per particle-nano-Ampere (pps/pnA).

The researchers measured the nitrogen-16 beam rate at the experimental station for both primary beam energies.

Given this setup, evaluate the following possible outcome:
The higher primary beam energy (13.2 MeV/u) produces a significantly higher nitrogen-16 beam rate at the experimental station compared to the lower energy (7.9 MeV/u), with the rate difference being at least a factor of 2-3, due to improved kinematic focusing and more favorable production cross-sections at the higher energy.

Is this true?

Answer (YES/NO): NO